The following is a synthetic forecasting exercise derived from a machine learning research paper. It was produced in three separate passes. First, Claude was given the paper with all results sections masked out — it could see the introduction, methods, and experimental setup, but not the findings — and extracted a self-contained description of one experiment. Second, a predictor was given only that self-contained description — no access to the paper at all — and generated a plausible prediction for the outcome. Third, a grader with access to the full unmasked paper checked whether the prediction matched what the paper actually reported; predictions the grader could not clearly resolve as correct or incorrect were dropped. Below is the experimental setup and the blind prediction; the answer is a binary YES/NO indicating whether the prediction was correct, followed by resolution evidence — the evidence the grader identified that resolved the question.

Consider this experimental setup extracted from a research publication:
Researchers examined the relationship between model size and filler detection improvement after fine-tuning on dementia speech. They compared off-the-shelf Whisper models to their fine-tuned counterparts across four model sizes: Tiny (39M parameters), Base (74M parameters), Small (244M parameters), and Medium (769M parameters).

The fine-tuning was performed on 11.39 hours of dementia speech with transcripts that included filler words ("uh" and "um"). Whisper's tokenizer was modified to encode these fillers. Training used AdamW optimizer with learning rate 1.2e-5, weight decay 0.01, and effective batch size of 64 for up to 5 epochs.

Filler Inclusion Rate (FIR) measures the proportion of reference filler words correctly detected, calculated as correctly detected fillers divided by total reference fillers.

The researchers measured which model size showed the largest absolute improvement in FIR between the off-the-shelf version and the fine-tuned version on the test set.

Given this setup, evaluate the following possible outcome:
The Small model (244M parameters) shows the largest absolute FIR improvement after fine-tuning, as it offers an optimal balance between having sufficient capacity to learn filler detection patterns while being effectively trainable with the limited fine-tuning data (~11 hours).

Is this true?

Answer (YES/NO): YES